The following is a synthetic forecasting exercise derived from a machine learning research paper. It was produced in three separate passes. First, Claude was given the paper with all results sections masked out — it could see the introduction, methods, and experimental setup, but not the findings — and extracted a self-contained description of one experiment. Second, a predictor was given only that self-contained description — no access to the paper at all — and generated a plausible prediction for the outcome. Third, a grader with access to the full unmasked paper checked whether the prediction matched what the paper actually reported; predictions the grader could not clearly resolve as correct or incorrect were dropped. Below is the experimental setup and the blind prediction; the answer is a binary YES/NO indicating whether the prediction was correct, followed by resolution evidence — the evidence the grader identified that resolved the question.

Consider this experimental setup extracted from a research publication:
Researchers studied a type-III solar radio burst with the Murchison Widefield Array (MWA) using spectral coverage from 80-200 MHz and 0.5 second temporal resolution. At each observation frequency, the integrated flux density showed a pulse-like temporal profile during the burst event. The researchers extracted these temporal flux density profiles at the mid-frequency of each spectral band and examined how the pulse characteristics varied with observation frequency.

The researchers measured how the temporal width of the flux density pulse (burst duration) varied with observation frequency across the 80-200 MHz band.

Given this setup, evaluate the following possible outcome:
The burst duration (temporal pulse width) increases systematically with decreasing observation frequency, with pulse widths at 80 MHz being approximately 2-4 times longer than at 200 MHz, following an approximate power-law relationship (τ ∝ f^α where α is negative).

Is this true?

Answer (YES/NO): YES